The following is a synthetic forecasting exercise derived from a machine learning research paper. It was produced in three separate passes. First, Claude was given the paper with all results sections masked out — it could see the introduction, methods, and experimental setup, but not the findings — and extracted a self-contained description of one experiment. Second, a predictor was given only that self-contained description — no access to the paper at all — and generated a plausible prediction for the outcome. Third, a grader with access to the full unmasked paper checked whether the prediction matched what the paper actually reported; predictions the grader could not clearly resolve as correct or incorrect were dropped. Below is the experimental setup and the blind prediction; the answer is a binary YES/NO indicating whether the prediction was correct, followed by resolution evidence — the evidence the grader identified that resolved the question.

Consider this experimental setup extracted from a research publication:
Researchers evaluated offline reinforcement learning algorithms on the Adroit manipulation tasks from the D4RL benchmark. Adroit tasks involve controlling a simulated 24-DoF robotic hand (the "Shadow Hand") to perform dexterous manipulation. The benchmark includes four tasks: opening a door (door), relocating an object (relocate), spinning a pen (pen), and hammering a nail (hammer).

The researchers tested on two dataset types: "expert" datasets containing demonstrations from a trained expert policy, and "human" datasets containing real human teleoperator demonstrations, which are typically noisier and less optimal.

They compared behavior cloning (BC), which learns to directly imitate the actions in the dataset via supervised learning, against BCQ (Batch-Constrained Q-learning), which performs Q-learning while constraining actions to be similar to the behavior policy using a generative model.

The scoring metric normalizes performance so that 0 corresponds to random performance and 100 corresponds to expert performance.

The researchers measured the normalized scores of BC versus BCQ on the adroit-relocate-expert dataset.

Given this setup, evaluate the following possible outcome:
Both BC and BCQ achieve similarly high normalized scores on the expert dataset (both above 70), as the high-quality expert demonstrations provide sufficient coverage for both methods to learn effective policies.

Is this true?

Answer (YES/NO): NO